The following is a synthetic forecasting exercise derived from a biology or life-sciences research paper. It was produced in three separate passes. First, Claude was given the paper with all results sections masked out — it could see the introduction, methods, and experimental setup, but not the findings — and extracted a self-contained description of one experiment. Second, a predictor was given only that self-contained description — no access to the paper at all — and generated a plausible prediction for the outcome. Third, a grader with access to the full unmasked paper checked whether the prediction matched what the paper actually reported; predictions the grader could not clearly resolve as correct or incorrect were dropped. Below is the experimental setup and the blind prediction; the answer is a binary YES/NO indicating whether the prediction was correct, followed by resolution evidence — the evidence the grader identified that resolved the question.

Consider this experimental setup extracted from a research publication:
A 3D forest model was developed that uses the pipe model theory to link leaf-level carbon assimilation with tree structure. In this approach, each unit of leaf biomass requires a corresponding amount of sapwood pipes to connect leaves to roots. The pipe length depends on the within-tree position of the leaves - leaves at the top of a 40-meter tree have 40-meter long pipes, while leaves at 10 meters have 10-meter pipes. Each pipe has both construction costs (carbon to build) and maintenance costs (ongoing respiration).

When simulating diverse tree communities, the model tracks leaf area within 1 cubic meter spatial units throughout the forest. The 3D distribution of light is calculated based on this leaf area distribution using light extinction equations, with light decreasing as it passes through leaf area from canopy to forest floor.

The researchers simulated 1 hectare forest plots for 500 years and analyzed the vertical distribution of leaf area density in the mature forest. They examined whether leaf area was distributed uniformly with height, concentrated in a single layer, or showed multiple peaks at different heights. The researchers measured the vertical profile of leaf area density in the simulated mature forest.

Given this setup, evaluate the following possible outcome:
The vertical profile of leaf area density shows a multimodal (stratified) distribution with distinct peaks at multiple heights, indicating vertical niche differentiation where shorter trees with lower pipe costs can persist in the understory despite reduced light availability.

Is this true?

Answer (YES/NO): NO